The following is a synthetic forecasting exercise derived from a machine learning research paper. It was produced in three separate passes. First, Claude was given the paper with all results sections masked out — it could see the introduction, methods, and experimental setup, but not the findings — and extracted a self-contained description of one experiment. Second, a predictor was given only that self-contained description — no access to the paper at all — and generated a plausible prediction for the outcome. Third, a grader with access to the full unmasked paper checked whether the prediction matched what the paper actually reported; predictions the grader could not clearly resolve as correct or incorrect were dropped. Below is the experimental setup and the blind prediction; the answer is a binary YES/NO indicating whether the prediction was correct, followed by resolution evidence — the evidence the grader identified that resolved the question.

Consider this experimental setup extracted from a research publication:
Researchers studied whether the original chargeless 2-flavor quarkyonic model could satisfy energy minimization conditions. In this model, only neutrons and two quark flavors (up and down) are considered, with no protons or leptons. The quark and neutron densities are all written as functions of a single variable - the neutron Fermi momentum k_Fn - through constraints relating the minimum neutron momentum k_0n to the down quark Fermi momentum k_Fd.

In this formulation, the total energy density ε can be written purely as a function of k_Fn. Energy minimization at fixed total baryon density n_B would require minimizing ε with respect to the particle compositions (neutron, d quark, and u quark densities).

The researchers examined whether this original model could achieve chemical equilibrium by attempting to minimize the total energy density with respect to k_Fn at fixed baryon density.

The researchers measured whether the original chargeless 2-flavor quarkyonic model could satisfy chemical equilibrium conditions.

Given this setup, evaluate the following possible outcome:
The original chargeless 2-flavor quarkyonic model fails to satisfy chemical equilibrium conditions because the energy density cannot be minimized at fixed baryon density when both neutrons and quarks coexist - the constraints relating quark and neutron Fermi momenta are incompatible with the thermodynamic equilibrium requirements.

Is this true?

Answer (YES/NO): YES